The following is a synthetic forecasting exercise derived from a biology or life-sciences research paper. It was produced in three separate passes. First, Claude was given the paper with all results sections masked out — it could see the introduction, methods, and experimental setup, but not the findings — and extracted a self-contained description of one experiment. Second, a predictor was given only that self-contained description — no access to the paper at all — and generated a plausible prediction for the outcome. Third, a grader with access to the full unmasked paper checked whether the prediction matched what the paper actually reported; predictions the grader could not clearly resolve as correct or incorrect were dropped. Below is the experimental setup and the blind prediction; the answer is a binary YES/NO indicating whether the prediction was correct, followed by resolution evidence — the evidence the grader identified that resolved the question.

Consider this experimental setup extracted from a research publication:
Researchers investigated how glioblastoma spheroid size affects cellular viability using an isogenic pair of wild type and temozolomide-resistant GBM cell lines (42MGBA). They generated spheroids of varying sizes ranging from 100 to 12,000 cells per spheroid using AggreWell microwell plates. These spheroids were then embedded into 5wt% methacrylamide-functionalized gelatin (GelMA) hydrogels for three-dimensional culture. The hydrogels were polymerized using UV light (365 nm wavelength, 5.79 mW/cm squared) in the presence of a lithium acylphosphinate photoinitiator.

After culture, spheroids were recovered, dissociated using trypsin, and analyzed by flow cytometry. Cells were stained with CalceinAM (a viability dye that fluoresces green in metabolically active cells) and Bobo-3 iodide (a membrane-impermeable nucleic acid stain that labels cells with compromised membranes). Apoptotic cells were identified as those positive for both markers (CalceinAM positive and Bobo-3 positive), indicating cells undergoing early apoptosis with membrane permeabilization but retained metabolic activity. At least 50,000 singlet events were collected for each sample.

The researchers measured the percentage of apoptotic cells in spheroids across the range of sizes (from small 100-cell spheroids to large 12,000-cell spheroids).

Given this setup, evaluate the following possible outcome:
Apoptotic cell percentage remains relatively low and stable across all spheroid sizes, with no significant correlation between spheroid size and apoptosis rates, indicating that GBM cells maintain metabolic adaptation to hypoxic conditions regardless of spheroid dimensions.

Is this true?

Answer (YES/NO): NO